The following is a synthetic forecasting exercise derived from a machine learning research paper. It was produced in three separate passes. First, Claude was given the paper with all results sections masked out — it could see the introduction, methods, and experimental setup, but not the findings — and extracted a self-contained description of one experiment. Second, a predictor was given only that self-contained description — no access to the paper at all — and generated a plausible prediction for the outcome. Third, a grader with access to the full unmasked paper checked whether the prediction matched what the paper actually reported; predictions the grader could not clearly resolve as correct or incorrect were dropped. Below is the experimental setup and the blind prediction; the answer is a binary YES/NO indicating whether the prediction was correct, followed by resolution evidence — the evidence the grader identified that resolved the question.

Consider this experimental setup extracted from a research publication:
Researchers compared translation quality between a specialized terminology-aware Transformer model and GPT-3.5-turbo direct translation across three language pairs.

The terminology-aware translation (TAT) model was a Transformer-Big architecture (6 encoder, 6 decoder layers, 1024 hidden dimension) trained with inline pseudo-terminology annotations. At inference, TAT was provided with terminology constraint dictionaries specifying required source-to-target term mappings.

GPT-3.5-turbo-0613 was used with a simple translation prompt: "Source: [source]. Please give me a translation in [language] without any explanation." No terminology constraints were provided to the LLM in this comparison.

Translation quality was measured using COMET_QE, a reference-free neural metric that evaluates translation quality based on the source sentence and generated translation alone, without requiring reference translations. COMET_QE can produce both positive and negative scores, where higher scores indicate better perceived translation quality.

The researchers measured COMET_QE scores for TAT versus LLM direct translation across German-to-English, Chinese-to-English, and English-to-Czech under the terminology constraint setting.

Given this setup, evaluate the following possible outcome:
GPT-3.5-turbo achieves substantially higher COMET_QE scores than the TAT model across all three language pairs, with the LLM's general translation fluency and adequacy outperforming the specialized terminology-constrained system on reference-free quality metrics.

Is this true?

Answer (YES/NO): YES